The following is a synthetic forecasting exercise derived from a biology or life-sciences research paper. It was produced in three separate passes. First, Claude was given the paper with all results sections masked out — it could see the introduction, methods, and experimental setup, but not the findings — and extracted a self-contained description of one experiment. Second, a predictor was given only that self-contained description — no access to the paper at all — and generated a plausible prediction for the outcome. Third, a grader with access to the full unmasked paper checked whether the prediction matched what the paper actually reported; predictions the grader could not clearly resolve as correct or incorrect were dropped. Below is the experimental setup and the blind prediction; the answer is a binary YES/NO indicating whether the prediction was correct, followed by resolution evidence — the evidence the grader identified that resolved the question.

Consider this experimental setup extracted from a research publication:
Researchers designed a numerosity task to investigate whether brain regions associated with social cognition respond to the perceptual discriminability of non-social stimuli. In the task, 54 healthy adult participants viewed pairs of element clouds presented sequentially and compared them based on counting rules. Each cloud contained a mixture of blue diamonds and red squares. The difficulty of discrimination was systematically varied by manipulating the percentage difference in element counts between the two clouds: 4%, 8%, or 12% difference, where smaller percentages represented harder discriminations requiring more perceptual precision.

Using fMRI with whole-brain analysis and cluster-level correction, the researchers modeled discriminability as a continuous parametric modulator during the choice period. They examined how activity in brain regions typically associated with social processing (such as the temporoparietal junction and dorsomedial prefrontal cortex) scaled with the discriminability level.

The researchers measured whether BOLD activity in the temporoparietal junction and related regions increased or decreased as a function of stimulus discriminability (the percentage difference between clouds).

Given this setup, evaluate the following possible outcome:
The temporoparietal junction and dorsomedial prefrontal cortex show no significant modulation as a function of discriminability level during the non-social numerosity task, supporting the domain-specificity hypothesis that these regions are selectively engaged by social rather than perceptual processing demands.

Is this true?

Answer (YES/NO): NO